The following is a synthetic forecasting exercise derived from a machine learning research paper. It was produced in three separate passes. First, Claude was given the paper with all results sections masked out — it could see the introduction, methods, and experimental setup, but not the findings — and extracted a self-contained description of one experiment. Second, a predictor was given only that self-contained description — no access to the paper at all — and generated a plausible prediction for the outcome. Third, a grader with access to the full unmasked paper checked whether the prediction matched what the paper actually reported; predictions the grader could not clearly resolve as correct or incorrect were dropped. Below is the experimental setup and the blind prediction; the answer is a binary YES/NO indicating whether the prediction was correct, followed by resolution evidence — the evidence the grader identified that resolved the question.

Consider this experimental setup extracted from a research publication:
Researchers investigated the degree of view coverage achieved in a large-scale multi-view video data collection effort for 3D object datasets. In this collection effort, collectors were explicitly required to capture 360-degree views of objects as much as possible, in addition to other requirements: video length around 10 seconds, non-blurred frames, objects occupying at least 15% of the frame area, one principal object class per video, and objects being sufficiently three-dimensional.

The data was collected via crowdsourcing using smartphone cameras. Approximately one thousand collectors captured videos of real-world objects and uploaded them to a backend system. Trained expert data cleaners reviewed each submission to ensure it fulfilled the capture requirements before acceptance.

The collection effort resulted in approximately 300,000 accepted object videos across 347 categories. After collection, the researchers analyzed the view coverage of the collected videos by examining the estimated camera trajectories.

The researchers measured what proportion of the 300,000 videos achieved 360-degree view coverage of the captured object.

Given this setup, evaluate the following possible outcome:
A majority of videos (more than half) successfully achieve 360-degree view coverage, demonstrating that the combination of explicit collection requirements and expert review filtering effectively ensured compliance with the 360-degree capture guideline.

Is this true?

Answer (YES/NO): YES